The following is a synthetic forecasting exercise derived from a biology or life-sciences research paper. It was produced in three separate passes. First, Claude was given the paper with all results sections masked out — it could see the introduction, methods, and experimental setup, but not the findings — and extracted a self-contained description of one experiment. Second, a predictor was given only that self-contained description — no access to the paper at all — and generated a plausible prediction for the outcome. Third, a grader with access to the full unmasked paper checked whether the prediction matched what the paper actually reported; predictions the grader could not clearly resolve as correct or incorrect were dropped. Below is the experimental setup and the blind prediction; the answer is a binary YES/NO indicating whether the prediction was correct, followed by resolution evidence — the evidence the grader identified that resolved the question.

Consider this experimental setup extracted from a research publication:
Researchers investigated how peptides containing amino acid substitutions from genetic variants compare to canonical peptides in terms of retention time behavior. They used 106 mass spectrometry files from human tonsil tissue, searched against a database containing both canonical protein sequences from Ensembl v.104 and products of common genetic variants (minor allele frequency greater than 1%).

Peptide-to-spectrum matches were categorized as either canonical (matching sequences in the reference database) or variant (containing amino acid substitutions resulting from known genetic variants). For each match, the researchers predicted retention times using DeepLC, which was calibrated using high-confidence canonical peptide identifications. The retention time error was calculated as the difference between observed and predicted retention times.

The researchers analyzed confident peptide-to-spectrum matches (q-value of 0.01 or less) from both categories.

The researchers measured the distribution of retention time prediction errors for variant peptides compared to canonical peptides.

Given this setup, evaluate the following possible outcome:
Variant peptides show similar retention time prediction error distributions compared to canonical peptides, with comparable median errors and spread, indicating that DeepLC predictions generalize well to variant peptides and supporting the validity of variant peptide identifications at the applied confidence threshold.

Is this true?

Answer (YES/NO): NO